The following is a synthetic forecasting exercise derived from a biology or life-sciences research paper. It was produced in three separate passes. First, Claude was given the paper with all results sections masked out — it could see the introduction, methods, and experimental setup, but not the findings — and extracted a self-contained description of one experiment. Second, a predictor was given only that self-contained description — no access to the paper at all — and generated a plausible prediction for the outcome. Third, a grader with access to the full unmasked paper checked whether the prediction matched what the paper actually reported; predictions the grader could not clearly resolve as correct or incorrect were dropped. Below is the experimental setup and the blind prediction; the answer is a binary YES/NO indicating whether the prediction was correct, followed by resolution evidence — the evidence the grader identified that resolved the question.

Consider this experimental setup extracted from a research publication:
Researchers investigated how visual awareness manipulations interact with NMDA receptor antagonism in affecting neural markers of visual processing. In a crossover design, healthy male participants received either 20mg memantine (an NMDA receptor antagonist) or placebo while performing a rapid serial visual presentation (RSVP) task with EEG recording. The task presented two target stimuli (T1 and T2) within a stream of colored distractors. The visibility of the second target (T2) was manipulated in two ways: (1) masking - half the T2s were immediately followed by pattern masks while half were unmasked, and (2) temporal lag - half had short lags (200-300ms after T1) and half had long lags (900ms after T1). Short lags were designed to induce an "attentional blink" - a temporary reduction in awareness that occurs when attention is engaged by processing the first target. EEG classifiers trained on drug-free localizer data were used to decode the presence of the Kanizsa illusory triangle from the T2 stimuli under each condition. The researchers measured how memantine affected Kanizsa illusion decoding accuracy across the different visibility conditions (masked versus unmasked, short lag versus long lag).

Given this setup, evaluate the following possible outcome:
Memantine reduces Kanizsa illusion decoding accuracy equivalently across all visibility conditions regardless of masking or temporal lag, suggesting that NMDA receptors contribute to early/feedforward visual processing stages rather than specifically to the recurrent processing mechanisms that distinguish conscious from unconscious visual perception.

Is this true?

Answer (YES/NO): NO